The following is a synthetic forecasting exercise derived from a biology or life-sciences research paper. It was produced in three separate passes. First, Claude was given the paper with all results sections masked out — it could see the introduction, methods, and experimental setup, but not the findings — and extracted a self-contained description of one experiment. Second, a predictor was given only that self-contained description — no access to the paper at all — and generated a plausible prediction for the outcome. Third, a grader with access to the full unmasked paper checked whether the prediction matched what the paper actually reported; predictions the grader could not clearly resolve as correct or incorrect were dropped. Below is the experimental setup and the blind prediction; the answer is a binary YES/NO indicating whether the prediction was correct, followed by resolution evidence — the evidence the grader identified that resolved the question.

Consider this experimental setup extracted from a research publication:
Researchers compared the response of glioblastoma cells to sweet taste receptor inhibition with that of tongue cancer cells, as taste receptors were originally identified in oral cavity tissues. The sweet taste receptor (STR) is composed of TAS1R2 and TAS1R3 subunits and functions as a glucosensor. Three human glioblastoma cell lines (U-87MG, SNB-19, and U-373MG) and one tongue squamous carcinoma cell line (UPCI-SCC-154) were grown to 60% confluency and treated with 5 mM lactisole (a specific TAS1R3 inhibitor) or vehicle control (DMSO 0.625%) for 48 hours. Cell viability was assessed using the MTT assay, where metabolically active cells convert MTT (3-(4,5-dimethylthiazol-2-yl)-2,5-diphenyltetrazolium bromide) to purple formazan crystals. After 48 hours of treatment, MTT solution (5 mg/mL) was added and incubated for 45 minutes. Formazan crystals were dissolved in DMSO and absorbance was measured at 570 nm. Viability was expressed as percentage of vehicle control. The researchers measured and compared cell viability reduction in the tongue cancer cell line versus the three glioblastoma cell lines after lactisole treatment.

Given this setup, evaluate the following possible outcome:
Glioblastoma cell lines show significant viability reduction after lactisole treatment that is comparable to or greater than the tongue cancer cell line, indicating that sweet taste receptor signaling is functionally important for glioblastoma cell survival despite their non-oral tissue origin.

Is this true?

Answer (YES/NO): YES